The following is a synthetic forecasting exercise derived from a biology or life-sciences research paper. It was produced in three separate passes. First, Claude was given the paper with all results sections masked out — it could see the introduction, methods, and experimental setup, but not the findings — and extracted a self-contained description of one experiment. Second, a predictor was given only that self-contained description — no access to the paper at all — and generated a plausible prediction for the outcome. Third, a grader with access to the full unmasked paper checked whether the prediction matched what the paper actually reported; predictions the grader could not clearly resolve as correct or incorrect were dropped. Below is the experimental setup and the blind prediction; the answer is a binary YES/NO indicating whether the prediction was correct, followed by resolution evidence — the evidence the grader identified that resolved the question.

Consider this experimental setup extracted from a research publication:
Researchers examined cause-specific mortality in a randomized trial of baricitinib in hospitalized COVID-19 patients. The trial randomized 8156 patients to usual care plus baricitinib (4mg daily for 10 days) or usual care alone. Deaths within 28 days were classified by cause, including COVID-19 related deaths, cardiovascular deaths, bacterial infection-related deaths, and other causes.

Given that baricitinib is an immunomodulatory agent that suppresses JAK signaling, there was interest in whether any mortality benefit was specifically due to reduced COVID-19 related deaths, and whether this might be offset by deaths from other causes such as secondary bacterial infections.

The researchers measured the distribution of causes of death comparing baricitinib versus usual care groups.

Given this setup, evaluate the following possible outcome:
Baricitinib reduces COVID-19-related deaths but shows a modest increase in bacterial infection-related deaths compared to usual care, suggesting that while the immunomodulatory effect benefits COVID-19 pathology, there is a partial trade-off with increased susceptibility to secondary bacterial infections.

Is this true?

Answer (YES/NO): NO